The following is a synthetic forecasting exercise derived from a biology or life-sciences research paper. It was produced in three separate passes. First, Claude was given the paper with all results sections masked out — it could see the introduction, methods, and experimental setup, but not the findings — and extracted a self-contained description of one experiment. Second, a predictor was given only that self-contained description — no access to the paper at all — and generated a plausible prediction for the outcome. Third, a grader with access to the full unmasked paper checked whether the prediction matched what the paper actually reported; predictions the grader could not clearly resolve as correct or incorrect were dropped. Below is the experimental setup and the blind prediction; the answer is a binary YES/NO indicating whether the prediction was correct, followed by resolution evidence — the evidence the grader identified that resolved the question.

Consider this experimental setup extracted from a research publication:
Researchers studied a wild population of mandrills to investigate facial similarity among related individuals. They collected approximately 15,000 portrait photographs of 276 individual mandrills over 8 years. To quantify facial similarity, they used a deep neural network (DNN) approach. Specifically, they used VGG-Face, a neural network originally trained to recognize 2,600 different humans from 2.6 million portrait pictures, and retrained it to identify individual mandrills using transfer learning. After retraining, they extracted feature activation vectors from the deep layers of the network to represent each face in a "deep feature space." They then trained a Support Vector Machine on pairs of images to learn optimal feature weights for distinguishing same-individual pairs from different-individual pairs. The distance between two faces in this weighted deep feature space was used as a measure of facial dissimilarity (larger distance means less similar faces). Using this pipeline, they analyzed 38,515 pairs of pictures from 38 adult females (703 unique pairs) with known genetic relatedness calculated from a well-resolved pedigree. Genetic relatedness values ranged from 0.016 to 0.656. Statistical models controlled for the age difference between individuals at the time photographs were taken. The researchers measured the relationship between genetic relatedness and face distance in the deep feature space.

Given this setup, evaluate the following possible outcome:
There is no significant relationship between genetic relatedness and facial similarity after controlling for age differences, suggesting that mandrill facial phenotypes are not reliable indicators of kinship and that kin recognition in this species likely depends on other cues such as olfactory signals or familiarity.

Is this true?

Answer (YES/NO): NO